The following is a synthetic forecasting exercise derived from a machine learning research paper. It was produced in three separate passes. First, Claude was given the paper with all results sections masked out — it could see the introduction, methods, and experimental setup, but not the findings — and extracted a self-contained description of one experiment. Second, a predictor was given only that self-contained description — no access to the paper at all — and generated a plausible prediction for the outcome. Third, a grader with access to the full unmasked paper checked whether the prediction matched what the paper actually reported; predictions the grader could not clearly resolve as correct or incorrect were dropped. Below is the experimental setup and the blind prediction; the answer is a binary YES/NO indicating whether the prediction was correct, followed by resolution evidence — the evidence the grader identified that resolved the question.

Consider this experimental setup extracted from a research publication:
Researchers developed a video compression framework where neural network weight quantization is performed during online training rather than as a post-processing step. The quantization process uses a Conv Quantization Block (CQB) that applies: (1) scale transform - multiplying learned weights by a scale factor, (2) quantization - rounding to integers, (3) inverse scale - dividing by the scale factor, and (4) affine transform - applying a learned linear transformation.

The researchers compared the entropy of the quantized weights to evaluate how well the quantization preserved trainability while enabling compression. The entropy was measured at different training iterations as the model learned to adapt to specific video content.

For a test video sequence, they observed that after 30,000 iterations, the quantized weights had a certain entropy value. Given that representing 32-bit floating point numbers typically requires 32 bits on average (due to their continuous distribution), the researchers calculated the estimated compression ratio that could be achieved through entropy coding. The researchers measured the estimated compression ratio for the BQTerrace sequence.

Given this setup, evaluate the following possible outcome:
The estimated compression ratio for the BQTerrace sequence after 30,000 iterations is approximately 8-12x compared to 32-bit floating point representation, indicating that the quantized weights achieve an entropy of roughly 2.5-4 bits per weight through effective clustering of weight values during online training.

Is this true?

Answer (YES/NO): NO